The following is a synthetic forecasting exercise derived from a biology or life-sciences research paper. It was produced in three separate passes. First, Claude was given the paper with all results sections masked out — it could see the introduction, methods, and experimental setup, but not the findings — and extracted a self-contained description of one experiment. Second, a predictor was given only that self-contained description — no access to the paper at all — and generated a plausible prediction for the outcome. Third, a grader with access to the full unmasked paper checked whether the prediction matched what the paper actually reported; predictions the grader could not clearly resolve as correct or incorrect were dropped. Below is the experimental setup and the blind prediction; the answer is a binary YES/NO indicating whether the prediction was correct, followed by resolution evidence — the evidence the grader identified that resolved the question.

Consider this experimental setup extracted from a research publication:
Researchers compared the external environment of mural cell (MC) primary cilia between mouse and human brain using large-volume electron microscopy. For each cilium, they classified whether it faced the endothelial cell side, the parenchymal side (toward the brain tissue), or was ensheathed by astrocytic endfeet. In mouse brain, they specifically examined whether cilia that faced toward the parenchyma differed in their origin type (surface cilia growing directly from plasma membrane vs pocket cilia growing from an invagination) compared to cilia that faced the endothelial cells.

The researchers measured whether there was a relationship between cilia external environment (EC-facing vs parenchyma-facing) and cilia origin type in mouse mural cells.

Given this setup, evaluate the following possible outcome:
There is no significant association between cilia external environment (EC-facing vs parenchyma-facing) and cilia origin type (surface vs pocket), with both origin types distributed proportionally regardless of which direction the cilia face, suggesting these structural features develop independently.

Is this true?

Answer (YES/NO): NO